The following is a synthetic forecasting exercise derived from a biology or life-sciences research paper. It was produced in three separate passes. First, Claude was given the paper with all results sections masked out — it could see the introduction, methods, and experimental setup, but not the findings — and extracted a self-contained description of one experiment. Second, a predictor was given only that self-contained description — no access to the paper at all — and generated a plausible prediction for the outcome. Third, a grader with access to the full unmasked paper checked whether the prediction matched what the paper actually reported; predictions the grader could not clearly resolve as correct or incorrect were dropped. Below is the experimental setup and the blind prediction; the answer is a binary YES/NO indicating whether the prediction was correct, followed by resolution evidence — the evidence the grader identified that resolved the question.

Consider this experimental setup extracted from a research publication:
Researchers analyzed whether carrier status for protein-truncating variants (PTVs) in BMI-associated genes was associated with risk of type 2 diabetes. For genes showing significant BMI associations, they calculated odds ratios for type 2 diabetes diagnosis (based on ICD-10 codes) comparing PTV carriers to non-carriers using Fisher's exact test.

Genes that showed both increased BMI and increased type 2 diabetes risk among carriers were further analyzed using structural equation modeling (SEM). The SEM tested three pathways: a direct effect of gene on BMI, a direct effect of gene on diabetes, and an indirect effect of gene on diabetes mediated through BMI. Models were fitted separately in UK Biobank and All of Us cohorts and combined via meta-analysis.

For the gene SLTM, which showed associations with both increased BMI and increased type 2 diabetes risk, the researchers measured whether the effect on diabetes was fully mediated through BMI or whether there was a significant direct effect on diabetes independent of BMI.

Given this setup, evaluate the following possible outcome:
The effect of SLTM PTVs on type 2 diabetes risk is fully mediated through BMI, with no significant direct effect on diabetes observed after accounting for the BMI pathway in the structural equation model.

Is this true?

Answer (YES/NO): NO